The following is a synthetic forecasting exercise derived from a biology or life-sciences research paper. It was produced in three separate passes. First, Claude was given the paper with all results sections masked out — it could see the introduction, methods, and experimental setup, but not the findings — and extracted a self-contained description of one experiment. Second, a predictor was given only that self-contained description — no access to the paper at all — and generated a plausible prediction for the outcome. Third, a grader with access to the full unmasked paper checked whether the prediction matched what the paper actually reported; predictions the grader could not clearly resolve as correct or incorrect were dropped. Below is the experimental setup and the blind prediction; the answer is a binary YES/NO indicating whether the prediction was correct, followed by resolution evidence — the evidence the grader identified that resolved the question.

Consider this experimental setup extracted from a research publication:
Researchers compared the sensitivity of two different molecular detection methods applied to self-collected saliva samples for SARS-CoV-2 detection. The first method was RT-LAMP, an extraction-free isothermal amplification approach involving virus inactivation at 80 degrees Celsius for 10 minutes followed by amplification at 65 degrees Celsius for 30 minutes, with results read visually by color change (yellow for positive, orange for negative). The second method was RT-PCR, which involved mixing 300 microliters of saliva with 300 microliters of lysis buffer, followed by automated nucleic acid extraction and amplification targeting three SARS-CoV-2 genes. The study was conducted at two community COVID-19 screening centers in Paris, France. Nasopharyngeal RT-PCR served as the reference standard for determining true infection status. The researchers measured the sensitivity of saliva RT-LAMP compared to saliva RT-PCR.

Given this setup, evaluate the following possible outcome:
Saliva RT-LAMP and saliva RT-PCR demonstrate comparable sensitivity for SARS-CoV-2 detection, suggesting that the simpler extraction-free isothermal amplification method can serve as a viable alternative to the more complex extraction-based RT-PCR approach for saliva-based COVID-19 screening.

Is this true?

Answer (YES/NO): NO